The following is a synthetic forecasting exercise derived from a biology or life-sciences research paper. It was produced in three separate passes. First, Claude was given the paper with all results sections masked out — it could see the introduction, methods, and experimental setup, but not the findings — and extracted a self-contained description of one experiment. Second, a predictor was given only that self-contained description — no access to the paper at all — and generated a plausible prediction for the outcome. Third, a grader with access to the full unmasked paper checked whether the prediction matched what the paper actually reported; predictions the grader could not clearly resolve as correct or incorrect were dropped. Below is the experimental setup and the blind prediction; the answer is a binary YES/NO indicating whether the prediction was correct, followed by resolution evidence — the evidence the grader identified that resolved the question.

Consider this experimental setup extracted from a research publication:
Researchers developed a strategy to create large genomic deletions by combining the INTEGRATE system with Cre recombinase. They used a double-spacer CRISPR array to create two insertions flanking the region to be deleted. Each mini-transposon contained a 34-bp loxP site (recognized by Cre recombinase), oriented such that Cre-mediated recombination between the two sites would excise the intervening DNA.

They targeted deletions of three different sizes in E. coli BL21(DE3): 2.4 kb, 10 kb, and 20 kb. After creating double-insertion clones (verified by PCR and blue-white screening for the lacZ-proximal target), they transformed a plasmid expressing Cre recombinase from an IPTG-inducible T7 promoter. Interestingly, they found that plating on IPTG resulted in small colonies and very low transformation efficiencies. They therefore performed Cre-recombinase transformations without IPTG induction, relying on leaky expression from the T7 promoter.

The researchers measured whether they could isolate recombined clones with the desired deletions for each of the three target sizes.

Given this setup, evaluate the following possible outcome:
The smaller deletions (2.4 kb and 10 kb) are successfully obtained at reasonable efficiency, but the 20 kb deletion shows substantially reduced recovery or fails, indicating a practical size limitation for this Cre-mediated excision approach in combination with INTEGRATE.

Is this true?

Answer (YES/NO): NO